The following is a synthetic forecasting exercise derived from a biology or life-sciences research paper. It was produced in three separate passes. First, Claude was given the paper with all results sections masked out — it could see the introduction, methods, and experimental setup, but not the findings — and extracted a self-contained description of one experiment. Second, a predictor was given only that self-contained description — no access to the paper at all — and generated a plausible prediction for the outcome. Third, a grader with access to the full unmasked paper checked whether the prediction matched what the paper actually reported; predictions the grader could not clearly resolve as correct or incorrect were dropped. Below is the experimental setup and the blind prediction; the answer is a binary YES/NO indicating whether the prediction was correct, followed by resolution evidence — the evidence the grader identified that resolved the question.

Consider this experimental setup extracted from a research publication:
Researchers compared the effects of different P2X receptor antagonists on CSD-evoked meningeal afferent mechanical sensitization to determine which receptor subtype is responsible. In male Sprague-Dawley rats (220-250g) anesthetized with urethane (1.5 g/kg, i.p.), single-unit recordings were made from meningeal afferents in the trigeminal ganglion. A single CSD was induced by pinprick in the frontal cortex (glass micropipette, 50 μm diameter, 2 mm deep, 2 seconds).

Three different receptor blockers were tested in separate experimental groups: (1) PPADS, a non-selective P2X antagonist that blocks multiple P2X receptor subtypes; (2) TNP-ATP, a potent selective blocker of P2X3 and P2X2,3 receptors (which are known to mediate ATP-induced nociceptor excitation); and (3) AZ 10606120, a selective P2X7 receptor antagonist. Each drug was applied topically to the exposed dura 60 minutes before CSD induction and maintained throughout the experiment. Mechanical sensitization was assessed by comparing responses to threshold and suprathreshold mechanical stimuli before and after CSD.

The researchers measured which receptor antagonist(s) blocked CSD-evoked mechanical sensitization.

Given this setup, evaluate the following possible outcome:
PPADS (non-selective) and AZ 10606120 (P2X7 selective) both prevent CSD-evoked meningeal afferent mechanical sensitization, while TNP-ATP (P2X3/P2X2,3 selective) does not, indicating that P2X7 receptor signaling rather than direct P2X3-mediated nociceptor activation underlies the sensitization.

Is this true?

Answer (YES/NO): YES